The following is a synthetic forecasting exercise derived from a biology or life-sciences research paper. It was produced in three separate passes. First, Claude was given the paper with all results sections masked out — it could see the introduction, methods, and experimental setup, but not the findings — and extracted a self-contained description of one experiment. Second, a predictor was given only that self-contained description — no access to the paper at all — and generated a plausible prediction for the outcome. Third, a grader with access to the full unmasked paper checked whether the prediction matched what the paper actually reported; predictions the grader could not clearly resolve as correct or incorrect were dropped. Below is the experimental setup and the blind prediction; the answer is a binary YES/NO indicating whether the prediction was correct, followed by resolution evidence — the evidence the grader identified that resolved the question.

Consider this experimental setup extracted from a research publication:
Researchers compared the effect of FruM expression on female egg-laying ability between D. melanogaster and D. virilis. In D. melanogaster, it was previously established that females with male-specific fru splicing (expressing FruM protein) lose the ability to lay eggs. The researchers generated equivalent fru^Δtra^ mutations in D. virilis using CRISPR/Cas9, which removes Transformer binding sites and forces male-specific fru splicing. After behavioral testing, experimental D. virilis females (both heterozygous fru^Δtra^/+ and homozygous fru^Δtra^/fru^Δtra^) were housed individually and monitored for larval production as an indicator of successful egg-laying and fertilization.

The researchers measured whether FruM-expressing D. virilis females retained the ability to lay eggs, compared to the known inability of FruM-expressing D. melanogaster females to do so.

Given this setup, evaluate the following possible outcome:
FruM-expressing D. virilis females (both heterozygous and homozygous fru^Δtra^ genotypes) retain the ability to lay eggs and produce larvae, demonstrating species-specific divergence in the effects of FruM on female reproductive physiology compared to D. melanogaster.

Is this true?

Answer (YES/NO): NO